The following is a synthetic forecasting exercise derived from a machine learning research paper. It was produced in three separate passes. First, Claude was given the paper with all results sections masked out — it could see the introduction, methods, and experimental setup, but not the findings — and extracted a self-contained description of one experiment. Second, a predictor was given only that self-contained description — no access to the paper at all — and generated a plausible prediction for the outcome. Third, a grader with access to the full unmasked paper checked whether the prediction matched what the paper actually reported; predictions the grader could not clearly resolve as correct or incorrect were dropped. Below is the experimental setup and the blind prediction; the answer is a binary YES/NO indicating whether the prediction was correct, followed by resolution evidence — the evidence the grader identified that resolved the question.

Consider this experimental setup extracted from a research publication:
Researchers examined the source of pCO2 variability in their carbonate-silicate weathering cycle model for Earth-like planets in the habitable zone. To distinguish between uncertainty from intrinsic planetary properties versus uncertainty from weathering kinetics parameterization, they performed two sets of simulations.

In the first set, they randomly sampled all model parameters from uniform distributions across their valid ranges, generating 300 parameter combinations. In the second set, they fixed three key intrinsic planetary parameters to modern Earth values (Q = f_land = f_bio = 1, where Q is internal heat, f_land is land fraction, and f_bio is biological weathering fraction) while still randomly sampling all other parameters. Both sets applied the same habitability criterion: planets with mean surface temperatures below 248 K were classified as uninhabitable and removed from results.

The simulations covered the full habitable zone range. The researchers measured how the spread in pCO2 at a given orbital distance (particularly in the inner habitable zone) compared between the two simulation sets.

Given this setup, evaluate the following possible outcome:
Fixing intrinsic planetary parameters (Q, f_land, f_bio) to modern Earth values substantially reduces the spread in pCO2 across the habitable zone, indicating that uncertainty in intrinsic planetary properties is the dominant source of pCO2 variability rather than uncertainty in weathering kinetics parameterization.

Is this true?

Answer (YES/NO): YES